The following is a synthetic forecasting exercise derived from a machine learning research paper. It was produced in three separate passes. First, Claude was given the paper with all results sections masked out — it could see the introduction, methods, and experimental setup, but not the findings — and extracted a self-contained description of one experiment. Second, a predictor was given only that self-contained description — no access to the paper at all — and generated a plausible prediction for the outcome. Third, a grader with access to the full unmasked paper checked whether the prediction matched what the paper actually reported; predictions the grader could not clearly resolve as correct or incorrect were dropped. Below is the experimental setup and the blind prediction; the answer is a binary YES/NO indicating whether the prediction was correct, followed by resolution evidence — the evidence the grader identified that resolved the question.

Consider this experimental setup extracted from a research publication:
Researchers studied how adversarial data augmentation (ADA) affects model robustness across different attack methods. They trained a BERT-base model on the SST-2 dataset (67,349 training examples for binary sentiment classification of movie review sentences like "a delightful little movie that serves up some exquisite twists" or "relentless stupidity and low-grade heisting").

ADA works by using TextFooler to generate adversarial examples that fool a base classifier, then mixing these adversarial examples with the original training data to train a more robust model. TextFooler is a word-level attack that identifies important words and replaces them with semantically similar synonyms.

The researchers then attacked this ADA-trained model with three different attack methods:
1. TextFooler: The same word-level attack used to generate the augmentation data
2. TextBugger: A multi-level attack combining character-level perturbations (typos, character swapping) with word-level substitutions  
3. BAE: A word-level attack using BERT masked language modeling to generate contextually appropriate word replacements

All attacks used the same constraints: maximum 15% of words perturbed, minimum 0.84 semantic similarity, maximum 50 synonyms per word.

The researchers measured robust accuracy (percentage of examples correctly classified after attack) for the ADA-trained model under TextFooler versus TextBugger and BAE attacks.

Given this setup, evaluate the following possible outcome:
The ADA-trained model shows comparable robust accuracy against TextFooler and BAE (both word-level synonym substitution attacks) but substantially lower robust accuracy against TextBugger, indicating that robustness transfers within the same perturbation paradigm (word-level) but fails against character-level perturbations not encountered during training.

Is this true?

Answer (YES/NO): NO